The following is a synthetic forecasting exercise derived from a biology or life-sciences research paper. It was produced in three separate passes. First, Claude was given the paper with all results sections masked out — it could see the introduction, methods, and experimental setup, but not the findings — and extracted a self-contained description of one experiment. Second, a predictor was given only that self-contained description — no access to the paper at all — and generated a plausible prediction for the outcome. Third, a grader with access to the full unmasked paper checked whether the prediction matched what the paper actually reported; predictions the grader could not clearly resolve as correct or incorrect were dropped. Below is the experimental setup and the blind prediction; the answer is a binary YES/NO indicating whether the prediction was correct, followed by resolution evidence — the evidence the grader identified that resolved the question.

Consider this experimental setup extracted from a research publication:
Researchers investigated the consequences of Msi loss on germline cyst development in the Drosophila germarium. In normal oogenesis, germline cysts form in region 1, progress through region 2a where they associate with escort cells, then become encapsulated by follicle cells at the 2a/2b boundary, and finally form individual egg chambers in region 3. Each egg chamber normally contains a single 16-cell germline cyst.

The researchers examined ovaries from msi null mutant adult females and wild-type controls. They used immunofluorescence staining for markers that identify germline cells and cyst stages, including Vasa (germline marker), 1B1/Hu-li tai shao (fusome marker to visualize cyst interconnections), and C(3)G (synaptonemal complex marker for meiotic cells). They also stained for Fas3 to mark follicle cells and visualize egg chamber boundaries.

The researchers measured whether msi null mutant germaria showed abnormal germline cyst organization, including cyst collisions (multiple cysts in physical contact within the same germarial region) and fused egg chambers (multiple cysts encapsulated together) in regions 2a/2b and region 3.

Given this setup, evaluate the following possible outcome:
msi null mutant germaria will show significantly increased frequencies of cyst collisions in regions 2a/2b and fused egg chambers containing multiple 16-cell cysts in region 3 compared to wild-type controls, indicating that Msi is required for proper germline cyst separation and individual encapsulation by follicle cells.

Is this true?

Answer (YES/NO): YES